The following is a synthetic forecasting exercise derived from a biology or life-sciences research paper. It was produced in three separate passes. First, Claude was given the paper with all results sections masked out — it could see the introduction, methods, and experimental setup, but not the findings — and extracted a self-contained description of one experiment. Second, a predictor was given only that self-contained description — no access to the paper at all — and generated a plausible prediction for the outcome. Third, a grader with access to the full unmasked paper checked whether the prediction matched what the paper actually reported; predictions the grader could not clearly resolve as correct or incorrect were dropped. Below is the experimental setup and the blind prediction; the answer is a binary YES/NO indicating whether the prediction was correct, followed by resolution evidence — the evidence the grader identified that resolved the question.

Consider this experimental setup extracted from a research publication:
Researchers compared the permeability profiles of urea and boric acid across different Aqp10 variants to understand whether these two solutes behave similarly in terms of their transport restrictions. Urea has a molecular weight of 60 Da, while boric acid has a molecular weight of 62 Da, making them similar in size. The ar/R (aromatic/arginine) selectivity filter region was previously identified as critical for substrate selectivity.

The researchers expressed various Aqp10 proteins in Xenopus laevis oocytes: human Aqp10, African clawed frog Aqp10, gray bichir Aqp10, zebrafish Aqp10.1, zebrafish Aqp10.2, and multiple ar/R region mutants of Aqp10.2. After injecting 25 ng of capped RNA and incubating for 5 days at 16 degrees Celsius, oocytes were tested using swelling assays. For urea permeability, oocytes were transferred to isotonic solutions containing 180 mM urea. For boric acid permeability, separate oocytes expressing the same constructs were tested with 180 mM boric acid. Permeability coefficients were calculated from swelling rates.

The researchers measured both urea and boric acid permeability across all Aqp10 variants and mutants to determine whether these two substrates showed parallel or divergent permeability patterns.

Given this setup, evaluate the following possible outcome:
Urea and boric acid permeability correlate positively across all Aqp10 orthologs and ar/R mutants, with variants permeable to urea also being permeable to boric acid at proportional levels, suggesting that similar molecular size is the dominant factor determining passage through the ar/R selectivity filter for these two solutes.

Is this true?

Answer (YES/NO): YES